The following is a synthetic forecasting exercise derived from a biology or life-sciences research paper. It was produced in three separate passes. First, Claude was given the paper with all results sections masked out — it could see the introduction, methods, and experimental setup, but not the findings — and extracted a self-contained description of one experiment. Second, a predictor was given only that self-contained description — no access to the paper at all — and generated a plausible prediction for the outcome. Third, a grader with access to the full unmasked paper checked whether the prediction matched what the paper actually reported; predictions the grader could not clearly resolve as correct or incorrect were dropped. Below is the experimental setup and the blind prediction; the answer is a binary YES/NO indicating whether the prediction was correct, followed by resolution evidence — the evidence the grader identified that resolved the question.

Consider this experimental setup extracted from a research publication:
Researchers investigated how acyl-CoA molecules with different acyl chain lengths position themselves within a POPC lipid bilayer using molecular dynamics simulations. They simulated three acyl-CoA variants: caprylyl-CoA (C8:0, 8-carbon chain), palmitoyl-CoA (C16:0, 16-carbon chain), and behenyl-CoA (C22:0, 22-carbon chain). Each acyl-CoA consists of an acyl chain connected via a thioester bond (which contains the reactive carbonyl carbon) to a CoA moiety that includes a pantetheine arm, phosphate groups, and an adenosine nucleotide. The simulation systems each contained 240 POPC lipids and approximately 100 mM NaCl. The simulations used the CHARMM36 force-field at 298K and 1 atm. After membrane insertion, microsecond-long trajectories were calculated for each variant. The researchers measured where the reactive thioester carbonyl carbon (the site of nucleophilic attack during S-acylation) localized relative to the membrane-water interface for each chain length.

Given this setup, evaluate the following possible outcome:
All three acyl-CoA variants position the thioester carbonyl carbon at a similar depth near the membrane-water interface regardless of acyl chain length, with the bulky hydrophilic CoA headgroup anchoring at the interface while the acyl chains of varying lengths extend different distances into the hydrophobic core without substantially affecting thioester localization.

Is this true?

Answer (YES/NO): YES